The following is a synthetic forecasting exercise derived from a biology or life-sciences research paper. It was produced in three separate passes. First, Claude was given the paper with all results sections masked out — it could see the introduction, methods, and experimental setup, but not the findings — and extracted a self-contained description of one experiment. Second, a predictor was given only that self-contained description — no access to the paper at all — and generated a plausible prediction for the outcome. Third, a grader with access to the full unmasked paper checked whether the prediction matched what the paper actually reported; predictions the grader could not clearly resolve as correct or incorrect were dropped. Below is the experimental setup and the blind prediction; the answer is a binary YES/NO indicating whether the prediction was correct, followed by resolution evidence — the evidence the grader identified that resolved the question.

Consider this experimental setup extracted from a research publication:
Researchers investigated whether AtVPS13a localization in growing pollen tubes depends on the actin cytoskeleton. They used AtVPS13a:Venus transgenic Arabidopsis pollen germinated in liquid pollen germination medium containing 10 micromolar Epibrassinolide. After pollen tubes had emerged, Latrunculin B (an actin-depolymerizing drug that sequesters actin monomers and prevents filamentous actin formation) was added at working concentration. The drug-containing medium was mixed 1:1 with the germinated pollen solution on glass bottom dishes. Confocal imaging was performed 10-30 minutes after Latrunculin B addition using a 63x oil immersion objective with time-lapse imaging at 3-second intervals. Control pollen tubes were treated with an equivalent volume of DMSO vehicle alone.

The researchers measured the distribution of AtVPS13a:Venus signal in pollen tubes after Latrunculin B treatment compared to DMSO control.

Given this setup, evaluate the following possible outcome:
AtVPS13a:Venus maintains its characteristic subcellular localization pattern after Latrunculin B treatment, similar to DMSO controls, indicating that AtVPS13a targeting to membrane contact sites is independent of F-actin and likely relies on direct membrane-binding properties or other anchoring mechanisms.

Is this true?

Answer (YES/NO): NO